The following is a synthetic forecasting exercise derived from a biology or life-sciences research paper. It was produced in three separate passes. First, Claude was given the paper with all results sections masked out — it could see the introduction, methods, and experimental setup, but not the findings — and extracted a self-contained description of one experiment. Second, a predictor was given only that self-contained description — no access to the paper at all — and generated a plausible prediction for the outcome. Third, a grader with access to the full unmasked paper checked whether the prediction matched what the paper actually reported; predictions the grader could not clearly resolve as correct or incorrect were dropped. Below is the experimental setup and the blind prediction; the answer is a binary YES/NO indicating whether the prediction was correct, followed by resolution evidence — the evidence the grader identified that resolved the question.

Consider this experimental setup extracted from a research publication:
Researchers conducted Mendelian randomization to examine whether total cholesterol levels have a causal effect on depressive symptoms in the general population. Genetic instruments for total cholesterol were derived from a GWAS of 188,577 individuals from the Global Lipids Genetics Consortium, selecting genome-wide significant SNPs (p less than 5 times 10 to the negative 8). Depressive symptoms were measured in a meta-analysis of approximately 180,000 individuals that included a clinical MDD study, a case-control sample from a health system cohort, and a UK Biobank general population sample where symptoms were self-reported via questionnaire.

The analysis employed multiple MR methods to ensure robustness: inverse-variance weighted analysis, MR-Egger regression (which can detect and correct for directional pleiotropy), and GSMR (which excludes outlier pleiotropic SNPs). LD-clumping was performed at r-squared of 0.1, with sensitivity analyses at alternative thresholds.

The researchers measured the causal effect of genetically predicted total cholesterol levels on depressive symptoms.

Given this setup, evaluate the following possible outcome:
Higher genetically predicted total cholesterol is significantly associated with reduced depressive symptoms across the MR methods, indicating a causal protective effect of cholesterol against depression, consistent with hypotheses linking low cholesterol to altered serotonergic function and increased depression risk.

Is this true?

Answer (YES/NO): NO